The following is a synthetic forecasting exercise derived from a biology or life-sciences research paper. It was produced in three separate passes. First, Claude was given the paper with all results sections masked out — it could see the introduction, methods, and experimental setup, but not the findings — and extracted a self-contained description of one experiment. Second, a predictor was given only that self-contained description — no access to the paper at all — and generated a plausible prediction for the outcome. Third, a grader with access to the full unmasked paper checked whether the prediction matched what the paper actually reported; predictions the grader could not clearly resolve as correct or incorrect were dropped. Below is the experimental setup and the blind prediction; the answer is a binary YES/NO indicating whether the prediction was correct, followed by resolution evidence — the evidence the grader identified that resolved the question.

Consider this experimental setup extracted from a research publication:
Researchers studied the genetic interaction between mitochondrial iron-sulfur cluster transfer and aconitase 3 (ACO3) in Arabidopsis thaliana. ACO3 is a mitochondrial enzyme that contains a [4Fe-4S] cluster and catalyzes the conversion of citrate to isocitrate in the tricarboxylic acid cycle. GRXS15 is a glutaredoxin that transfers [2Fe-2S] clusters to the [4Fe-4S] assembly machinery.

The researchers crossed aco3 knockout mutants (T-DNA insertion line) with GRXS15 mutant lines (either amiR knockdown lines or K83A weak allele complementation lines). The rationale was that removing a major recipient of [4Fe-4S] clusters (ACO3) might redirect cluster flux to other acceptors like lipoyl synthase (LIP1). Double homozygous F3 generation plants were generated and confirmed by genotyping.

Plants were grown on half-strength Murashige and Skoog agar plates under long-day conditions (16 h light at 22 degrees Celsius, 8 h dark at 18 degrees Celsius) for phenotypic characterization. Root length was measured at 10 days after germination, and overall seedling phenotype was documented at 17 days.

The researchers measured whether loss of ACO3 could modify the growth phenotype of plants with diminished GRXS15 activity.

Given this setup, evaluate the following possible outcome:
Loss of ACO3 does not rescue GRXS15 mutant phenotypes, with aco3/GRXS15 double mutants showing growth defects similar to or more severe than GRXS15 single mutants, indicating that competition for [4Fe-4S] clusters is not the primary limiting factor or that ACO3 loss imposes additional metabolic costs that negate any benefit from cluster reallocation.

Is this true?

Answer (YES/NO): NO